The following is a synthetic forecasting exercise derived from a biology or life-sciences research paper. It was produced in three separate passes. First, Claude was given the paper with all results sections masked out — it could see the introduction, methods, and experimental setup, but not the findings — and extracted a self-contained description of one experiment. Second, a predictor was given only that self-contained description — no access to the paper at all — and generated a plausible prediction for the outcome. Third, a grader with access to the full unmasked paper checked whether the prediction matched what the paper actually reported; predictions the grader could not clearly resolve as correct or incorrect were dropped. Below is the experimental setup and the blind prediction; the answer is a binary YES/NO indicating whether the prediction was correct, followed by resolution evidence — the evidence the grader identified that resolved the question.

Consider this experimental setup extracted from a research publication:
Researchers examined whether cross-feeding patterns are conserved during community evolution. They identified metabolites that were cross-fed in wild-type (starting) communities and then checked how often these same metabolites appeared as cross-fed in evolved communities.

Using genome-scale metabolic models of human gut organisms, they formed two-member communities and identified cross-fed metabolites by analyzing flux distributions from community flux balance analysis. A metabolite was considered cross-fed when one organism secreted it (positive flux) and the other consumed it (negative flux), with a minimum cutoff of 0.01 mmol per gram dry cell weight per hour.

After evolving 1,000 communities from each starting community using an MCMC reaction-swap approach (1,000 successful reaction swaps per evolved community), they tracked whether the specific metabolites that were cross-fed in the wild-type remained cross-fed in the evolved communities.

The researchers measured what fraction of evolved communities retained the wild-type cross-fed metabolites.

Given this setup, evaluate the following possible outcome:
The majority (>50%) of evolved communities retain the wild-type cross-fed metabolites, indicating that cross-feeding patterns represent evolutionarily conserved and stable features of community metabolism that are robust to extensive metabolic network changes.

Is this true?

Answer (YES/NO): NO